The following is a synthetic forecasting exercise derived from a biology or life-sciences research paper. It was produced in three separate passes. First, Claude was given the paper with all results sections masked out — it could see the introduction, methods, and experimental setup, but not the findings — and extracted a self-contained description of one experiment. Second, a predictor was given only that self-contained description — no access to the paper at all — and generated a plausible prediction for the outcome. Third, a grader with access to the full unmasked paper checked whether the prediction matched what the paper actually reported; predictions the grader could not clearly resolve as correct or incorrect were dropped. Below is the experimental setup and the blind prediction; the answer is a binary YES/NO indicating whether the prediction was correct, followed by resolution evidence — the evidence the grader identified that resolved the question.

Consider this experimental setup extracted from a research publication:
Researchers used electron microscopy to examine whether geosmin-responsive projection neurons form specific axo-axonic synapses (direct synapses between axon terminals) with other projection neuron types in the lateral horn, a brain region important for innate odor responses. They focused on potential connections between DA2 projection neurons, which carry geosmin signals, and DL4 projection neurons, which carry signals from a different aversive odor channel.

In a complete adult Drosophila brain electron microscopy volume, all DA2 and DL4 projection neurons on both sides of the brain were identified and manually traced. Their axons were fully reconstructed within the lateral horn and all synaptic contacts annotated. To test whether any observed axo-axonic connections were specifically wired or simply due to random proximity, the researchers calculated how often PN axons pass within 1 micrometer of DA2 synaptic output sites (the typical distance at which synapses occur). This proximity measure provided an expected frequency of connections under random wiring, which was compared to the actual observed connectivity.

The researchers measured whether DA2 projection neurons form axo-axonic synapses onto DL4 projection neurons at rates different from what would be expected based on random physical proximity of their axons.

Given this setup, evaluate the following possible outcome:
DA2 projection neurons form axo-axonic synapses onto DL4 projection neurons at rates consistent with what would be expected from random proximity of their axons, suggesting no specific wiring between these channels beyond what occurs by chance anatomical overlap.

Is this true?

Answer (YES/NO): NO